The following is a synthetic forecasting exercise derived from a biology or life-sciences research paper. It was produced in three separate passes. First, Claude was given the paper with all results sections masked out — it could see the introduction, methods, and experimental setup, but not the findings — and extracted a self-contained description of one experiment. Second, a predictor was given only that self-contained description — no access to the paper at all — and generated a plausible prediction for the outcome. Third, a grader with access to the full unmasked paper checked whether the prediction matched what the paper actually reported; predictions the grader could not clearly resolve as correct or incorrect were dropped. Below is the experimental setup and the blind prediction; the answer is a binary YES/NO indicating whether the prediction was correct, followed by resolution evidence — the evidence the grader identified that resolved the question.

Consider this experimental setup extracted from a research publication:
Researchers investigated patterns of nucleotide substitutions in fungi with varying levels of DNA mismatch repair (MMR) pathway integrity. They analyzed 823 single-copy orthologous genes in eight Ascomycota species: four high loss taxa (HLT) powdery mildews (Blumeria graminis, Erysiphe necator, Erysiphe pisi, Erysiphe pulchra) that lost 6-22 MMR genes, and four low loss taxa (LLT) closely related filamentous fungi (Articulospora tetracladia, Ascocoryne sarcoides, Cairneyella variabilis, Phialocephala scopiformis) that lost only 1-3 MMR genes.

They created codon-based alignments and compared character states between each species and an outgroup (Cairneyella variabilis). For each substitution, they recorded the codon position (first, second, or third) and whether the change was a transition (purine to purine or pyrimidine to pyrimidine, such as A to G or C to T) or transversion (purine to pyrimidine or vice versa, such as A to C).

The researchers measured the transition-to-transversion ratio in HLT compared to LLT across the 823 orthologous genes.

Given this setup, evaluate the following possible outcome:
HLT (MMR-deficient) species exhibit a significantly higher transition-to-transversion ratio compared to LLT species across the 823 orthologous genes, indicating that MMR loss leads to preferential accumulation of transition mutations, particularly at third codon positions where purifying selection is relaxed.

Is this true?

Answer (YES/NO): NO